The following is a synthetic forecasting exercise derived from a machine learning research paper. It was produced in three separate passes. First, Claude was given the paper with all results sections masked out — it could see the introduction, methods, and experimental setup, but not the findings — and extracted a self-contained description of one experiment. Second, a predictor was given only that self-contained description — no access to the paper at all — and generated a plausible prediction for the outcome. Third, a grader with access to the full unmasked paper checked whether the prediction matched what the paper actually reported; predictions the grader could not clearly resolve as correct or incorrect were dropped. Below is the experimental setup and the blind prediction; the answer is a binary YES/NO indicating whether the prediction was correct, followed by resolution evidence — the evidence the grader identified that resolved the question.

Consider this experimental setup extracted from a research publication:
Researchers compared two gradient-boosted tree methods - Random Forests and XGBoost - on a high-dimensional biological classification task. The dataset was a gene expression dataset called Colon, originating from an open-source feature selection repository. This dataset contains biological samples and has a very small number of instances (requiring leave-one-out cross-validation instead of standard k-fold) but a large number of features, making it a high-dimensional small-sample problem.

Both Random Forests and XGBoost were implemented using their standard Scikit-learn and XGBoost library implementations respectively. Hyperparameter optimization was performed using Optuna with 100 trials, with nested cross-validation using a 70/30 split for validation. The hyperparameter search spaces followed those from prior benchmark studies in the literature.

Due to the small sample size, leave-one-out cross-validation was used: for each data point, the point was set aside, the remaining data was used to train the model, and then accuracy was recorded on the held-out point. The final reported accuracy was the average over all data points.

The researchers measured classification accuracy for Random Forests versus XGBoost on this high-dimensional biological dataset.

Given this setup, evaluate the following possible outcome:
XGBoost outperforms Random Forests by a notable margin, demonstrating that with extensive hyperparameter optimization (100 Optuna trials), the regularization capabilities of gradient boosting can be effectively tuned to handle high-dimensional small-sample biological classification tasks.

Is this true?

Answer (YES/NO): NO